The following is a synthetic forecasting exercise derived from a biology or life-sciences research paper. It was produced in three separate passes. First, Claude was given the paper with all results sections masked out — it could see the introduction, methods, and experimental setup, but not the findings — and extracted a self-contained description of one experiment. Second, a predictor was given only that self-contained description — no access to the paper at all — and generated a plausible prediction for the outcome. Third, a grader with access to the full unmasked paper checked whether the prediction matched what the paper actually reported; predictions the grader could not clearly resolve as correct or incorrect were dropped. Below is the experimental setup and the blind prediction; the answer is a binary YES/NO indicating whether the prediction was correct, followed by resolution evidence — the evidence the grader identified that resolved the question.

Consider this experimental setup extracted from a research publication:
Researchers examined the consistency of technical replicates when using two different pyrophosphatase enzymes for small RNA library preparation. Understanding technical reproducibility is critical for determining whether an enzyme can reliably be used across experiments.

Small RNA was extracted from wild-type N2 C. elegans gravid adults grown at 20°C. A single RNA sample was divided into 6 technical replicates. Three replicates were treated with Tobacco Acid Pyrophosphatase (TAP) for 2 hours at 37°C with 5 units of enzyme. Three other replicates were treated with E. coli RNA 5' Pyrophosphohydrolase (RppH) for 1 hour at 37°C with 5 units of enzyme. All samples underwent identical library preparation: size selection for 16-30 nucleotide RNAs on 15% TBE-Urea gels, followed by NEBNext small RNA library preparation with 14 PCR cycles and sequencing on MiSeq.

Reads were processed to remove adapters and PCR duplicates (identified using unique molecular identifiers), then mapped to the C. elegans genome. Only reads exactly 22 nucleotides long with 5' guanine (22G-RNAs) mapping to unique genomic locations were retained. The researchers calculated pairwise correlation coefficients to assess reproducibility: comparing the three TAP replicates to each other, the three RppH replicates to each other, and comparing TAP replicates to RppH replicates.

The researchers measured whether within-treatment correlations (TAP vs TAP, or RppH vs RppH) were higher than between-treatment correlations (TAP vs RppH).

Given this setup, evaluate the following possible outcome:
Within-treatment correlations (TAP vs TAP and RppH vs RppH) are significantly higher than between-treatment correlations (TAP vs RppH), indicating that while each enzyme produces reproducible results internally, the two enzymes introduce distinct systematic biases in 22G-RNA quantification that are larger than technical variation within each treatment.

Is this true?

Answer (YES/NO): NO